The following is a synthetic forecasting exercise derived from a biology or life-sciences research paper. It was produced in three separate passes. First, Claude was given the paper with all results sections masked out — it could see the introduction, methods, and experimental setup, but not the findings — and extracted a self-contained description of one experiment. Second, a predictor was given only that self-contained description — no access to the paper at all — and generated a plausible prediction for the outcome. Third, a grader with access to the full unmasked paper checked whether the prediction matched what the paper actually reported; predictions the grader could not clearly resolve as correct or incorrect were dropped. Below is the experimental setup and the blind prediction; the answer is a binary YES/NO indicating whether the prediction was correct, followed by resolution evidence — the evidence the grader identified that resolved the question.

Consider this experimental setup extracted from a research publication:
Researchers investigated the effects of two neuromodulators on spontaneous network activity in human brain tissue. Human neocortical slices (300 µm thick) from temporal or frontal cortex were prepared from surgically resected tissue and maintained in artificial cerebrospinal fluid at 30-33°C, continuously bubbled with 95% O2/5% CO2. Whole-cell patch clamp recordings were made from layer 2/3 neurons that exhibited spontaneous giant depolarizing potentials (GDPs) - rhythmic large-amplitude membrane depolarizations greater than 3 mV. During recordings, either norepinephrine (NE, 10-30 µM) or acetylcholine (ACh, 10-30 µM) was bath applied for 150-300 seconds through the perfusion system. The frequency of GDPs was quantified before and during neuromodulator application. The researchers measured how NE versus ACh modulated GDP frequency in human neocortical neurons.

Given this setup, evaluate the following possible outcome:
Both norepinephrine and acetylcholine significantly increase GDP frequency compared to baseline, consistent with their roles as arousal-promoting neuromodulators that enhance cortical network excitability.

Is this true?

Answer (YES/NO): NO